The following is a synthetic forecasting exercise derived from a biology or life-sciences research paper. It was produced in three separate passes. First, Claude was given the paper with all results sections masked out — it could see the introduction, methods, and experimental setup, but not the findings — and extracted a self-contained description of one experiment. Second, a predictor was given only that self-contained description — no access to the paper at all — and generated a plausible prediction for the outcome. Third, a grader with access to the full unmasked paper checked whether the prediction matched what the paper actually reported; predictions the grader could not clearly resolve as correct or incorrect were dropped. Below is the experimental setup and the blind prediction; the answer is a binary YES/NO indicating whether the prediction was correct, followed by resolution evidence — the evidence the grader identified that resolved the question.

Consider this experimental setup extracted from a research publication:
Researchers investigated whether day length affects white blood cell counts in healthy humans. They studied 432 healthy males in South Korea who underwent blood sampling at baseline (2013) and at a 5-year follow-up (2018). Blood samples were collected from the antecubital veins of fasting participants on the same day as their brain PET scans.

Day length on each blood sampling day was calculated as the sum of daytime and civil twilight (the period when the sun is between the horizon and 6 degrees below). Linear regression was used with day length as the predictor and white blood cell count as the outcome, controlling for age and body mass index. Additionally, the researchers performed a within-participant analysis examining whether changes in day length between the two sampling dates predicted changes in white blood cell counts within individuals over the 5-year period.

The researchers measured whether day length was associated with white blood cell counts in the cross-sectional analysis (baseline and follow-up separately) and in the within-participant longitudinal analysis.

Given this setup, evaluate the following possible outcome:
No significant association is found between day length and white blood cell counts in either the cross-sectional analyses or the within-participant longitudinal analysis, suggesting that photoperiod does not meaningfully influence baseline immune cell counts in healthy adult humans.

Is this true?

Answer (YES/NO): YES